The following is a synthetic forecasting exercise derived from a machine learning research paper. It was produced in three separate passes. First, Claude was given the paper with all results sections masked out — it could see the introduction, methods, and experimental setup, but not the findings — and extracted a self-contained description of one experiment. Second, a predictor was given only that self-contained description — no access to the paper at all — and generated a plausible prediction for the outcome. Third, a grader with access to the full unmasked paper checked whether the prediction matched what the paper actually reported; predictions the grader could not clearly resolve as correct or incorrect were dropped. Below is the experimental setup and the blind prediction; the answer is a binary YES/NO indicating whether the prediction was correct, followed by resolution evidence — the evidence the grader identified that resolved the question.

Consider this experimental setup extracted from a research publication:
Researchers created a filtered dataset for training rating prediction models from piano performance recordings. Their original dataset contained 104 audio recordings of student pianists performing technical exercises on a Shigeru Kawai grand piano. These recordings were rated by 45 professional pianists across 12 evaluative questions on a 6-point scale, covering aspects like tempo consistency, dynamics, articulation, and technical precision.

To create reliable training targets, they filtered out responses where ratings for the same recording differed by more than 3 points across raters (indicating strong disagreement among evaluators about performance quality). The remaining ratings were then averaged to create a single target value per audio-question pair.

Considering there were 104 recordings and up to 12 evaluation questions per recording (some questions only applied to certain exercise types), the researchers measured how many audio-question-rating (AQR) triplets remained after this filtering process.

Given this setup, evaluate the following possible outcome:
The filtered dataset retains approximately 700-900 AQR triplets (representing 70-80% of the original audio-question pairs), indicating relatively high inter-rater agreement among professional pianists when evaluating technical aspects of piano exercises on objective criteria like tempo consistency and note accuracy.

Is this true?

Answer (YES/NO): YES